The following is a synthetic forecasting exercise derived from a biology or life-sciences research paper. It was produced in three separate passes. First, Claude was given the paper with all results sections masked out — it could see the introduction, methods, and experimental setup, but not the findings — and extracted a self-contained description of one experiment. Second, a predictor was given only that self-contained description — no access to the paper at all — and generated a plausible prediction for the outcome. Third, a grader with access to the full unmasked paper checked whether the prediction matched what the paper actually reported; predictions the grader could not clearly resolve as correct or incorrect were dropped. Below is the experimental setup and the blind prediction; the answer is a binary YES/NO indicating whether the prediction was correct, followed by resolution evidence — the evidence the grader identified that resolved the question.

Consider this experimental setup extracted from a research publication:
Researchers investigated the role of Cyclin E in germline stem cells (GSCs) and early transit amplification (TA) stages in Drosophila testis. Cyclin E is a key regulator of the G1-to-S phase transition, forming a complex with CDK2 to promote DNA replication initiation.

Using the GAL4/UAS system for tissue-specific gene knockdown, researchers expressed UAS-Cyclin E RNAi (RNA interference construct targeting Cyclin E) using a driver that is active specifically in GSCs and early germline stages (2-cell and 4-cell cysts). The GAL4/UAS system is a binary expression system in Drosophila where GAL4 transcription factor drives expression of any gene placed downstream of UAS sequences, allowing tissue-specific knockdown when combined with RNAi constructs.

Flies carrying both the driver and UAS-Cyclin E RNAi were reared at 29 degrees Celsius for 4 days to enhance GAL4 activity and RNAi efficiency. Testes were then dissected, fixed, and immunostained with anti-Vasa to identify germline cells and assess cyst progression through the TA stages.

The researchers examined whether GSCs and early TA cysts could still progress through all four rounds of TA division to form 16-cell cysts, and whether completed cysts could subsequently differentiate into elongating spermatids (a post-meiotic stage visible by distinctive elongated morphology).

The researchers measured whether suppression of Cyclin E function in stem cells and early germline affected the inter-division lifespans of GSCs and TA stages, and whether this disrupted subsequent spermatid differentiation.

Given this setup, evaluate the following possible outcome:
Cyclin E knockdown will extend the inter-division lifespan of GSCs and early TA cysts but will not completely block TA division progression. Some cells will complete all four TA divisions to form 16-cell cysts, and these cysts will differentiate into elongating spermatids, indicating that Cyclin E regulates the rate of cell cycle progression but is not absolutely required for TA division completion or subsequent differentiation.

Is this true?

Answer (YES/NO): YES